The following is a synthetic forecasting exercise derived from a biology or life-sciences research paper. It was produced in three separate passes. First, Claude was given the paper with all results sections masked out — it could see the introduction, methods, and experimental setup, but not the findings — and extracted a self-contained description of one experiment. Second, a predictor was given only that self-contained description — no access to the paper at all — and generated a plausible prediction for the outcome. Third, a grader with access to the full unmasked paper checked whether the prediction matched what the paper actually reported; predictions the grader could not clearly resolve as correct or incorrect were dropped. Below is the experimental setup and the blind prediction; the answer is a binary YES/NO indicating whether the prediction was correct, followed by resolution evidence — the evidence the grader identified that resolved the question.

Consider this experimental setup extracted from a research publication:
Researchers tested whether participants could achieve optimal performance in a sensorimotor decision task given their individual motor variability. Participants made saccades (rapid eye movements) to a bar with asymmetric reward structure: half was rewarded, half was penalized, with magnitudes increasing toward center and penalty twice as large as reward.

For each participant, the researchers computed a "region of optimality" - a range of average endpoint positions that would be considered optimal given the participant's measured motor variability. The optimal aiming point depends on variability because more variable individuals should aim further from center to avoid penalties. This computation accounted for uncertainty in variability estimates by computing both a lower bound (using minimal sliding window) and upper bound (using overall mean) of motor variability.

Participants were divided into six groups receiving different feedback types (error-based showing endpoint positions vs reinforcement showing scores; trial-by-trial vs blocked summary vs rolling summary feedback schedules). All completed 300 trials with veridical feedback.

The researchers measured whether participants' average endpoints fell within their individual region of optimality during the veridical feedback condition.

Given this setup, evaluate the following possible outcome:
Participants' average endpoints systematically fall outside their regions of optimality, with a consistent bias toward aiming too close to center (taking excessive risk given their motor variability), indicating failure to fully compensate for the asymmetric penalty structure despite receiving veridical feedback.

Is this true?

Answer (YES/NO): NO